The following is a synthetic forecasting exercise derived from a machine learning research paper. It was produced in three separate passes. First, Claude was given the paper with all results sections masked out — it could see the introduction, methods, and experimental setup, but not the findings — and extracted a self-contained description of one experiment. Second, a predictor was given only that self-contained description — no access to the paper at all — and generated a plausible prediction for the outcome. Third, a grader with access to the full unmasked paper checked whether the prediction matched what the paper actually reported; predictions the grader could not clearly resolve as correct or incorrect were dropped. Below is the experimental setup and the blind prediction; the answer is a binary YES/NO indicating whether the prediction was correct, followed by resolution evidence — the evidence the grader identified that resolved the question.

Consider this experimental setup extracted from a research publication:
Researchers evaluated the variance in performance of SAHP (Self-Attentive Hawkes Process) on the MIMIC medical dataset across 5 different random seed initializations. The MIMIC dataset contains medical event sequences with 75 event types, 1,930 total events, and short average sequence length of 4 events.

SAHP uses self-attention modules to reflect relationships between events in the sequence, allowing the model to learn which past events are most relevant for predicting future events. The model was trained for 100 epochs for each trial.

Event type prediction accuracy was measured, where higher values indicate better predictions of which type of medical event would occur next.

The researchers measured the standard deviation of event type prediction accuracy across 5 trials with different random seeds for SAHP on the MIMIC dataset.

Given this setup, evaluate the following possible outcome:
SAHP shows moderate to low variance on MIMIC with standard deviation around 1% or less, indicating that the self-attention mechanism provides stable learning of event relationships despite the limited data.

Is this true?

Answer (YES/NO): NO